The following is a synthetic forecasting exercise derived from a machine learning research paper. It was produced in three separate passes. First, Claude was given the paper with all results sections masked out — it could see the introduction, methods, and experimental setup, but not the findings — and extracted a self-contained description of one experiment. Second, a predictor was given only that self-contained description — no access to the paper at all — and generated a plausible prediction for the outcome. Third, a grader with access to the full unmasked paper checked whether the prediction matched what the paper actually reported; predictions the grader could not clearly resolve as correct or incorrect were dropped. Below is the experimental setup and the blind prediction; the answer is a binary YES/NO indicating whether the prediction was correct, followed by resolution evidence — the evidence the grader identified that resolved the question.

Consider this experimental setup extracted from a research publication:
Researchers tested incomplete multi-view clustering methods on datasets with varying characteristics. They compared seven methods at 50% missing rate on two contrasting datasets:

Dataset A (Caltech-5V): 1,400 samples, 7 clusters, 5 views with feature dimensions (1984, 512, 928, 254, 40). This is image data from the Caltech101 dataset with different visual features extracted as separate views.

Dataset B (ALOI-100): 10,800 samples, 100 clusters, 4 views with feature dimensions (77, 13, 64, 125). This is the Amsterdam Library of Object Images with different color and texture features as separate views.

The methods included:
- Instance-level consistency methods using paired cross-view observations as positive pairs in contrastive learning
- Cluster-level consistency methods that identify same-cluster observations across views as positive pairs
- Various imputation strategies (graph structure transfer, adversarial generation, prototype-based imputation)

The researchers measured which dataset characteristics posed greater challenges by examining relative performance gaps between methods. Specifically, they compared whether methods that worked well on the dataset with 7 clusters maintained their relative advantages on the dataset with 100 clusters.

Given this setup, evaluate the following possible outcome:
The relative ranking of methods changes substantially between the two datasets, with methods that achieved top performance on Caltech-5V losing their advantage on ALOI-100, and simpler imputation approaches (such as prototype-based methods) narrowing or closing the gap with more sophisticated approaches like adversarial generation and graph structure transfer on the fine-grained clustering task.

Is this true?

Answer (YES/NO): NO